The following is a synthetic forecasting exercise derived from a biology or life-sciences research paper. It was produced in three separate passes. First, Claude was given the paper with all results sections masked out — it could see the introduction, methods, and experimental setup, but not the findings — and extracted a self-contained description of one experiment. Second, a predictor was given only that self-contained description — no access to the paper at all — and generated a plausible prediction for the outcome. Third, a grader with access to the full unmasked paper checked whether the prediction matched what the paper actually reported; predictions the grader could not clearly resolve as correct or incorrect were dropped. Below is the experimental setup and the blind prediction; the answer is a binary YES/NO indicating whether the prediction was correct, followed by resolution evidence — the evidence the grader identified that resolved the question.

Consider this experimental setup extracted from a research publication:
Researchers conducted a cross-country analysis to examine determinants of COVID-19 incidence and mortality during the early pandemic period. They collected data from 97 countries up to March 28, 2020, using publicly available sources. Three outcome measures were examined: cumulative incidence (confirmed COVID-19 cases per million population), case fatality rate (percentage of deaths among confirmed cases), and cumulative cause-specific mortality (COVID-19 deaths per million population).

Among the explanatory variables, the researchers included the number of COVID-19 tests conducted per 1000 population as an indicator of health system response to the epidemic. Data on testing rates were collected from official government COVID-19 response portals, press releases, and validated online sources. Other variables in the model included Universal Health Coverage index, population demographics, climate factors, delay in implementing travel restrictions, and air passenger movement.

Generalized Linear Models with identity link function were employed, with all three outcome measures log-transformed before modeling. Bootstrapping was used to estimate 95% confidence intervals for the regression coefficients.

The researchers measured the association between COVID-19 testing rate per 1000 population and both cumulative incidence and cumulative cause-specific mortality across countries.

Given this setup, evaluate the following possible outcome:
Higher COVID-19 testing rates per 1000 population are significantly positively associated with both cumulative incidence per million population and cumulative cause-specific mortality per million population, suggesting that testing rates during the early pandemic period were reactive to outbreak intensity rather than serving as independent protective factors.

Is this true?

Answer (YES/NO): NO